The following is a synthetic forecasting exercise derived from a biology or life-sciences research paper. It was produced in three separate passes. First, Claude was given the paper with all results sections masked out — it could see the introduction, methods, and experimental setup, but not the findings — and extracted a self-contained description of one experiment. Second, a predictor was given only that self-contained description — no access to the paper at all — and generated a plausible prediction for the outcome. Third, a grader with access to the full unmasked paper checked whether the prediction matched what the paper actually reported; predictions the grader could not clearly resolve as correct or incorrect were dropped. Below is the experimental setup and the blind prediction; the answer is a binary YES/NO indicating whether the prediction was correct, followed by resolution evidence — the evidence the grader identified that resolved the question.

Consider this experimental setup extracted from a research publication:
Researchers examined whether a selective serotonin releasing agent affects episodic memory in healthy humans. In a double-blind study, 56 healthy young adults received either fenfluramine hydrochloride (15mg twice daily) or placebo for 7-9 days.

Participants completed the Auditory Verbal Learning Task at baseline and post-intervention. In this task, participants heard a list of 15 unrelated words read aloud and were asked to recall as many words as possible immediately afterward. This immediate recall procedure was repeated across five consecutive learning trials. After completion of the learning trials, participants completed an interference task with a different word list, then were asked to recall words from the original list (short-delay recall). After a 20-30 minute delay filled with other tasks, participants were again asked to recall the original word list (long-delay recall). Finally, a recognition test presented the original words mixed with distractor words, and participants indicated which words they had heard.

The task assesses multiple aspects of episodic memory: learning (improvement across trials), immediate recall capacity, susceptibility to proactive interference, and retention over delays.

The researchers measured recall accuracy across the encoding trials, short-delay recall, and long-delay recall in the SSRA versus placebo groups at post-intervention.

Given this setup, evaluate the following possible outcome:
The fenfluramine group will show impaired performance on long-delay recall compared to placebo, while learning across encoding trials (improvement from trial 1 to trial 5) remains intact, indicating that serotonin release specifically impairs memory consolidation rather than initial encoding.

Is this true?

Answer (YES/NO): NO